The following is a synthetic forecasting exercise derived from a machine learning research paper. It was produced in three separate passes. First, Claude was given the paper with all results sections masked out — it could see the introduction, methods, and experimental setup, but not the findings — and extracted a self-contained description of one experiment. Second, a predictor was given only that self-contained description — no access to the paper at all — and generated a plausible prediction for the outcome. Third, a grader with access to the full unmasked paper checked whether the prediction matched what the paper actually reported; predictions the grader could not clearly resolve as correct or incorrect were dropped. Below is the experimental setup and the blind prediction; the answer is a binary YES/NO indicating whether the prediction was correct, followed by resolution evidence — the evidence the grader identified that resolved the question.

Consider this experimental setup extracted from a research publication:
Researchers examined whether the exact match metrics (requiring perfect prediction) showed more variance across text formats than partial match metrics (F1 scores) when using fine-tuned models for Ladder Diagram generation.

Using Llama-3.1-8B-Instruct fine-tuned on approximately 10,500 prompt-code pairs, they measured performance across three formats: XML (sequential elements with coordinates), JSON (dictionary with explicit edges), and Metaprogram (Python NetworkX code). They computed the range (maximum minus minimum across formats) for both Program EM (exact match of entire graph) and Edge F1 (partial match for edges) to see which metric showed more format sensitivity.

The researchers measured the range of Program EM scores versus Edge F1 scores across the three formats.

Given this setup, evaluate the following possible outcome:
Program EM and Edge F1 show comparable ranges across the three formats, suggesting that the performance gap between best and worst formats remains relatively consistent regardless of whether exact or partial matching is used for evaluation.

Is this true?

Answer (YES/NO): NO